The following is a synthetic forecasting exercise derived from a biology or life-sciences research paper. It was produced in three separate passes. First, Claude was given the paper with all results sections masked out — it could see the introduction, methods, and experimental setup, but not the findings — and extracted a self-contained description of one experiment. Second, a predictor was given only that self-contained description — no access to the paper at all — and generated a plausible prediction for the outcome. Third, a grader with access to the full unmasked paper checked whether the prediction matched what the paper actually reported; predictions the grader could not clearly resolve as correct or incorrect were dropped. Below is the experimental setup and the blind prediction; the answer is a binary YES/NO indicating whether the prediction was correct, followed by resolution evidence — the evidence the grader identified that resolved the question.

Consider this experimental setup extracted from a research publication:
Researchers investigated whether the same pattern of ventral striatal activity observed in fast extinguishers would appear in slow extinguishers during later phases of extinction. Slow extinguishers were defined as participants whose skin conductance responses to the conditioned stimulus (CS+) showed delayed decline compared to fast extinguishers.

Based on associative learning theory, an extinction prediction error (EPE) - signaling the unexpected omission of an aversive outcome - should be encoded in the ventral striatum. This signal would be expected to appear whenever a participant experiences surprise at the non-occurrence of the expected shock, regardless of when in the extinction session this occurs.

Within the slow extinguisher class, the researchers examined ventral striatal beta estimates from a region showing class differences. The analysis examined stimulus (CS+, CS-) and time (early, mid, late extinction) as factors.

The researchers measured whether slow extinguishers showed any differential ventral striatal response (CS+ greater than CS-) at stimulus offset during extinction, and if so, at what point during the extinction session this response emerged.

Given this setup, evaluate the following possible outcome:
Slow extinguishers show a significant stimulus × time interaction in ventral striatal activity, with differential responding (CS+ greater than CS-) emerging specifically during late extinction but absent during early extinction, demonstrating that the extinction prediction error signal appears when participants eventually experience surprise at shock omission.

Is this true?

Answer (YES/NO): YES